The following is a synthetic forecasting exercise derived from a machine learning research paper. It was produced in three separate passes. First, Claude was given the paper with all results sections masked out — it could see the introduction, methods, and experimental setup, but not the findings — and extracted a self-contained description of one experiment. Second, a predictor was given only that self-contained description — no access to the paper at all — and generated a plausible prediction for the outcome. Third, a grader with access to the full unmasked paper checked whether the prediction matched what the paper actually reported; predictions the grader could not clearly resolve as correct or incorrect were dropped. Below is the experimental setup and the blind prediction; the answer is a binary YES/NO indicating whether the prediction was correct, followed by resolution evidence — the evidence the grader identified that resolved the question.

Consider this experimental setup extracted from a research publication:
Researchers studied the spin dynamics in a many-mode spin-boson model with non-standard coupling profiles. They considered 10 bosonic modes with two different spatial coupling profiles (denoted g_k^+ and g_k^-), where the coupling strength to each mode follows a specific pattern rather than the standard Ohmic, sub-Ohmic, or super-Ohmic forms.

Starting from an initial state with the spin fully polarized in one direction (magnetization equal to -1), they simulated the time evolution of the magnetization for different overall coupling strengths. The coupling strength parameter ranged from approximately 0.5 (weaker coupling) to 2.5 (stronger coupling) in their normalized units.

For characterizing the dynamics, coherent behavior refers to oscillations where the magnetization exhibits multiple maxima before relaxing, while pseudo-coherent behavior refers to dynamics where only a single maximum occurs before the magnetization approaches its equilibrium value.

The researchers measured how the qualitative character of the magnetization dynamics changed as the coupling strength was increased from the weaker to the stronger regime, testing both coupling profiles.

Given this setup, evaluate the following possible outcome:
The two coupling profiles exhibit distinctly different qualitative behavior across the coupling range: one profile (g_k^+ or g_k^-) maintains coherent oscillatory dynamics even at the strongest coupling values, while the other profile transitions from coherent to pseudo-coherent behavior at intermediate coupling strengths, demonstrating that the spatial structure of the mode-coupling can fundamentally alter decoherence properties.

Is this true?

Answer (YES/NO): NO